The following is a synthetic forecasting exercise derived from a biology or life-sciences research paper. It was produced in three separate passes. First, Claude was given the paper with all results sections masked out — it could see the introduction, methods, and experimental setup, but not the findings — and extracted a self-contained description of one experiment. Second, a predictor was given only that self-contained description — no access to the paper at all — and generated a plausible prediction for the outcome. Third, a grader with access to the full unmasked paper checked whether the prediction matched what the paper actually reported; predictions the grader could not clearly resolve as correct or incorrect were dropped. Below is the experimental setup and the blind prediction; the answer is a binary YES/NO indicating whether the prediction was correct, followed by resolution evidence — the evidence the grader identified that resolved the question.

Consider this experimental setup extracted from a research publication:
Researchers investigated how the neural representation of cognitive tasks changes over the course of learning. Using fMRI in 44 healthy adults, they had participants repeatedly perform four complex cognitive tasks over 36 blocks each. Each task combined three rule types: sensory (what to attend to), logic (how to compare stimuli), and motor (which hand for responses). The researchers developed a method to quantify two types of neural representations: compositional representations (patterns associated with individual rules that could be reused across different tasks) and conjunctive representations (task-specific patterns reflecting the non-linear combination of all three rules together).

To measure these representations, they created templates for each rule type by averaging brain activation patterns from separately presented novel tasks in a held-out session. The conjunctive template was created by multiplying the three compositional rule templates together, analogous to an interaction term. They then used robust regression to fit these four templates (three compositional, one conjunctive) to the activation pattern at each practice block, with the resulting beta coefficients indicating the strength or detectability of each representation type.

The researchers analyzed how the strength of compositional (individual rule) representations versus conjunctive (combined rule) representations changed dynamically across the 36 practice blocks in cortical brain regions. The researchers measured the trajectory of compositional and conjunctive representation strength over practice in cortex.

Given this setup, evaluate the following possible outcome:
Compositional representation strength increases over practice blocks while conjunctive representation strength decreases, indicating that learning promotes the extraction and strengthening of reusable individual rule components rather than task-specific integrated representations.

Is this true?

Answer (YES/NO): NO